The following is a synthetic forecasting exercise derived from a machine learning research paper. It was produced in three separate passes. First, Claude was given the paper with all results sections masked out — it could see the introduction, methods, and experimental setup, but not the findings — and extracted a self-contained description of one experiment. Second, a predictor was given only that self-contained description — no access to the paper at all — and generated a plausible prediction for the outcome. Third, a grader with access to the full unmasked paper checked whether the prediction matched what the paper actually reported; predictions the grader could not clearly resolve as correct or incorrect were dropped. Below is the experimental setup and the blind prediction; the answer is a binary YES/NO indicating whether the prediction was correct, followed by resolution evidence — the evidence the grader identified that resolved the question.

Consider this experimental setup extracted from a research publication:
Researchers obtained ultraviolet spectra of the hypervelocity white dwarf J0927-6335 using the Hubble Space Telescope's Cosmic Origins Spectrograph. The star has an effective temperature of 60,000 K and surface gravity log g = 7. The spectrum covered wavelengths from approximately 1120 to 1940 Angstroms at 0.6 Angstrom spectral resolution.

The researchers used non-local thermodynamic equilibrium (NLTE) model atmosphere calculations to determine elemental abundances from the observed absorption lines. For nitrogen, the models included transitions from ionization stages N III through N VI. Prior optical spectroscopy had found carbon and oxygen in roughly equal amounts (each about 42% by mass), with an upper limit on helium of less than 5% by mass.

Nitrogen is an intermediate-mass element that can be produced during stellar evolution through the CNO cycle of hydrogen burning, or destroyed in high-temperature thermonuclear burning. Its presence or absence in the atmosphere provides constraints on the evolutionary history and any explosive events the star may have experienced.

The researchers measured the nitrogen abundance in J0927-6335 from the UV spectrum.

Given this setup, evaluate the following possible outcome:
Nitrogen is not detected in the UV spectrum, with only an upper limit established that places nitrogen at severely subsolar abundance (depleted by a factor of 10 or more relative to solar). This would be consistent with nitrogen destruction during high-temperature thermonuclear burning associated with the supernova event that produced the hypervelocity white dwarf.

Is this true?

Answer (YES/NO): NO